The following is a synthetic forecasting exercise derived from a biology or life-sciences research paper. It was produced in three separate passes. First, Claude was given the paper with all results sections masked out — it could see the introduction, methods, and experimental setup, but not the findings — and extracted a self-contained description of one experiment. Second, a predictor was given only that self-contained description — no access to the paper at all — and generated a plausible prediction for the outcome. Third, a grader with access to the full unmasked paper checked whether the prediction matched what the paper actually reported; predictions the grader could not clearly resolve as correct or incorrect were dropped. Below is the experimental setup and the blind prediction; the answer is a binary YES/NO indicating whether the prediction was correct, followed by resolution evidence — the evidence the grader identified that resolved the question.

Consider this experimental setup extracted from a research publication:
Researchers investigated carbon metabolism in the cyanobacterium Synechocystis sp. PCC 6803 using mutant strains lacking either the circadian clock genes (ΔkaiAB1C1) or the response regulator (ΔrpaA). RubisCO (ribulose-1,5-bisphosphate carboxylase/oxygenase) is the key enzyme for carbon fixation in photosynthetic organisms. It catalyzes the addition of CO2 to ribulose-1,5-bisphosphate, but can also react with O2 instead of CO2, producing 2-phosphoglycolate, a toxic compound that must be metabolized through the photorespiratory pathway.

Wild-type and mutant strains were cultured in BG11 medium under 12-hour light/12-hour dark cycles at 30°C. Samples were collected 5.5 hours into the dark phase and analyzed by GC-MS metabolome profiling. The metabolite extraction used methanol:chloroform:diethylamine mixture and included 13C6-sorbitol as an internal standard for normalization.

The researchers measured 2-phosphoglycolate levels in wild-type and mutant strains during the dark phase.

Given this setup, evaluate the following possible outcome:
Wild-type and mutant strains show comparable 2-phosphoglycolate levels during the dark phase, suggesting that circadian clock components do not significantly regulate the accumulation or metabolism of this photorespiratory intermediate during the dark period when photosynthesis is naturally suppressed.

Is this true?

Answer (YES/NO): NO